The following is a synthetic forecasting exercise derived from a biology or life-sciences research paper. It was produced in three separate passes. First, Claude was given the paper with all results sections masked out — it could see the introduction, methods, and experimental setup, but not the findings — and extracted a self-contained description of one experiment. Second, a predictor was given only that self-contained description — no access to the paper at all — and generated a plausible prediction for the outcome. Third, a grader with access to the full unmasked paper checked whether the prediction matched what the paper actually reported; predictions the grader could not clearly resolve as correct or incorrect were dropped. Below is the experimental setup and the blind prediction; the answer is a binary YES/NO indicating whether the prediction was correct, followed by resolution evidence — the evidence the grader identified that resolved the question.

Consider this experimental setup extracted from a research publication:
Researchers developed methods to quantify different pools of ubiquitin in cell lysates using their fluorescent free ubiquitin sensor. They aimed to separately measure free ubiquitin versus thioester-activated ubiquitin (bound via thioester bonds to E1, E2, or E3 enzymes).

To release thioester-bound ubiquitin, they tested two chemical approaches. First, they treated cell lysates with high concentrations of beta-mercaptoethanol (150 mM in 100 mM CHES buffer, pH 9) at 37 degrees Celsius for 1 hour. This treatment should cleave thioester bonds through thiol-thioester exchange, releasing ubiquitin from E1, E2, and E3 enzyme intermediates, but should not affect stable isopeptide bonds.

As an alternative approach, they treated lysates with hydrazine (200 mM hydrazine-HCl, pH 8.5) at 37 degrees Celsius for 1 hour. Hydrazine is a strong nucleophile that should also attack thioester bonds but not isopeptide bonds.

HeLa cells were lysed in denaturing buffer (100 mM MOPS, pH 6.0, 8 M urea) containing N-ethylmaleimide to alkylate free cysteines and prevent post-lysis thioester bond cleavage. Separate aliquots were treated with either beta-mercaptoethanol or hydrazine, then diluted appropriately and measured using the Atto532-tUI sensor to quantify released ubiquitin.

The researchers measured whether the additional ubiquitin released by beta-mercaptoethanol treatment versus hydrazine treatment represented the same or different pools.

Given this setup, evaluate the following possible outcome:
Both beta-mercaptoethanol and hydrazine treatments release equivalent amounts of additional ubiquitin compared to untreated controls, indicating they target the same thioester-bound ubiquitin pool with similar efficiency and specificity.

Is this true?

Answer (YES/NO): NO